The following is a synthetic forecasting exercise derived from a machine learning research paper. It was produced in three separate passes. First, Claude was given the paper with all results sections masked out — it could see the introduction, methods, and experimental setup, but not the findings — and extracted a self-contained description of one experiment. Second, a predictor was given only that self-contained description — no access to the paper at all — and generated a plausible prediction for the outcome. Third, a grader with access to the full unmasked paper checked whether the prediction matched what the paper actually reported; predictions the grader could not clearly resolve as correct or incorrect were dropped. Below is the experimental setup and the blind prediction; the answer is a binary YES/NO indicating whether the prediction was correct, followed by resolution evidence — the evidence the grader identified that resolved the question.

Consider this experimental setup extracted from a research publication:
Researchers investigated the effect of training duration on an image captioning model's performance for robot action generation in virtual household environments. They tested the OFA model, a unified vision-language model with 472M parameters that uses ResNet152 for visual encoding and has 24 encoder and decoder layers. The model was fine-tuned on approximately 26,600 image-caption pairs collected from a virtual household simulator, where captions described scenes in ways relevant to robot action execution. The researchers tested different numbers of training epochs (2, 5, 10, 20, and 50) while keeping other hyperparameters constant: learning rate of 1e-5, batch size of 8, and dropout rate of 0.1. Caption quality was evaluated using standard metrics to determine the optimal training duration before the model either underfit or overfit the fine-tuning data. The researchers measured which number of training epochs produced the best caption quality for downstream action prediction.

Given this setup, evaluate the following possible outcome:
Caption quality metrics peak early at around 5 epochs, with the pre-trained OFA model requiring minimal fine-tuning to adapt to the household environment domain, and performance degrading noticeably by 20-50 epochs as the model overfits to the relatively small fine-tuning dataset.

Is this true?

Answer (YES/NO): NO